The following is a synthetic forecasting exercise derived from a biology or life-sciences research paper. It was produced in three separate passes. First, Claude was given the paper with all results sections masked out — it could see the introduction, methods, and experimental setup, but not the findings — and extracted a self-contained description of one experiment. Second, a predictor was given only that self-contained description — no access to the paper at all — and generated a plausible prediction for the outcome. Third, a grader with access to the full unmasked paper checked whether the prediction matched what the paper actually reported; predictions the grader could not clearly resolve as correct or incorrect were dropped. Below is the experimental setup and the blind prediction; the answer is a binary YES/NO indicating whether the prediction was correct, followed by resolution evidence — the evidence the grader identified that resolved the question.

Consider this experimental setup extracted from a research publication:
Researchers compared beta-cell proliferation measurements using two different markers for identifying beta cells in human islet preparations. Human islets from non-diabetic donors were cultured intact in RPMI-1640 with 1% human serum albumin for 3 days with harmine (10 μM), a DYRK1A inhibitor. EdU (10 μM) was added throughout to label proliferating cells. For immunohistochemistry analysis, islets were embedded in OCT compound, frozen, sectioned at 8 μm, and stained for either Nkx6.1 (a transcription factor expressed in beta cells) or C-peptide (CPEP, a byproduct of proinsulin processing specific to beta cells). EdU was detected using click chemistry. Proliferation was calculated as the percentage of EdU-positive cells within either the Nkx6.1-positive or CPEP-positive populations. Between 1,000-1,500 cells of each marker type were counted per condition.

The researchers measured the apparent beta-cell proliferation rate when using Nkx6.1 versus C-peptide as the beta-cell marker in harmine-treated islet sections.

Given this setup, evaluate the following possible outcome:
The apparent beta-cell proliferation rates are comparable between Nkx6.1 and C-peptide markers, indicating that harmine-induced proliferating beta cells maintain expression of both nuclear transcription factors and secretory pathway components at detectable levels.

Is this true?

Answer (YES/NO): NO